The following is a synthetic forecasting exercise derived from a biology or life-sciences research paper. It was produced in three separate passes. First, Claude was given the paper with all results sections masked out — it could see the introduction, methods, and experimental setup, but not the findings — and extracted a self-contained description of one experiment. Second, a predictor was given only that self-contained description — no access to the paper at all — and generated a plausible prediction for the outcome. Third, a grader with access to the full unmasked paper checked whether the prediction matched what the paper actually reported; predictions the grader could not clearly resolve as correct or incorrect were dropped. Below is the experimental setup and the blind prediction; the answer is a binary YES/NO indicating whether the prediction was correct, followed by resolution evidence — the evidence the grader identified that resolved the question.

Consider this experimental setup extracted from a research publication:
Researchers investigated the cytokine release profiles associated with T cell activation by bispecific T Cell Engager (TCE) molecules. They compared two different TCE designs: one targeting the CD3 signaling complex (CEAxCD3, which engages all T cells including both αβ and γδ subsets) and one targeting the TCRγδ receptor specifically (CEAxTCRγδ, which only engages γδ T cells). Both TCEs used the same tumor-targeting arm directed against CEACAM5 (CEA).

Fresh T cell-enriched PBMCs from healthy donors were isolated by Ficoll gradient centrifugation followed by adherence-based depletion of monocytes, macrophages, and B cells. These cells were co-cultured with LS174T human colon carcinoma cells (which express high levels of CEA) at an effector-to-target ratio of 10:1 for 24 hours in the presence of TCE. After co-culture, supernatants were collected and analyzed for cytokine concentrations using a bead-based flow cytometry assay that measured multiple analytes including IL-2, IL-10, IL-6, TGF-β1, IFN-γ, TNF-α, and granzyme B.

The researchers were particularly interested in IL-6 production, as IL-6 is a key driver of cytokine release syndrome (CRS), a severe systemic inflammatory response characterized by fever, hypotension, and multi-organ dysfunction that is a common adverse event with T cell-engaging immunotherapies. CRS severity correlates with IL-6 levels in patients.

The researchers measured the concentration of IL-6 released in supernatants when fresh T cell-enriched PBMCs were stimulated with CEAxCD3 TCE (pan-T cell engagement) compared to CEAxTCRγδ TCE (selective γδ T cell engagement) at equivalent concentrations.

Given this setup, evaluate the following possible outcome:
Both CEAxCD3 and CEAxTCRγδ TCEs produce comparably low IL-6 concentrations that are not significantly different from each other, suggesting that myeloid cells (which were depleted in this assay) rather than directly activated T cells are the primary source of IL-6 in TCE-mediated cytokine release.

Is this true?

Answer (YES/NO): NO